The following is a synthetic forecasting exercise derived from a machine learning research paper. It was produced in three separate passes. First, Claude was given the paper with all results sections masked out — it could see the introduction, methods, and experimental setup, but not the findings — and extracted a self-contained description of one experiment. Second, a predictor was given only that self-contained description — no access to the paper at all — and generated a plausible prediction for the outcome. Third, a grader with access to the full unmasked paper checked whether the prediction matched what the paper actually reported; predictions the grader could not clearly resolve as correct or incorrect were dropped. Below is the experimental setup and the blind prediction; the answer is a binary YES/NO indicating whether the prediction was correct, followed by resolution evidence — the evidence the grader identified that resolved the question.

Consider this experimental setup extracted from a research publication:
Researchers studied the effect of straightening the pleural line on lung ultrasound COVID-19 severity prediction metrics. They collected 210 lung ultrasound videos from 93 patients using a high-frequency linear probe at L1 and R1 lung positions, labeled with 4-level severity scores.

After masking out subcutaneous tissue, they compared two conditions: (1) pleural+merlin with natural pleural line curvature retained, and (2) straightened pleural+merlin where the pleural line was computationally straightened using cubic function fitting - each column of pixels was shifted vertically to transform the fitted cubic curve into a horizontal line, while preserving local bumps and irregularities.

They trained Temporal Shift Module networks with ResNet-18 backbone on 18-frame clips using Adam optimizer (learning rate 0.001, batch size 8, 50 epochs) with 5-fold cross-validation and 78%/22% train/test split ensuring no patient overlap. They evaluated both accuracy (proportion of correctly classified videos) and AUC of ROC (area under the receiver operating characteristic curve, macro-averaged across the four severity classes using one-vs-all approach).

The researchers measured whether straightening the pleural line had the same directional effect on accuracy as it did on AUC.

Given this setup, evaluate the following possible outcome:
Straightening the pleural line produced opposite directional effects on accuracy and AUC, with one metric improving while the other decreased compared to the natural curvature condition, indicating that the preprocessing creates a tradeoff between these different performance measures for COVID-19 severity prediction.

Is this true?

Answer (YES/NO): YES